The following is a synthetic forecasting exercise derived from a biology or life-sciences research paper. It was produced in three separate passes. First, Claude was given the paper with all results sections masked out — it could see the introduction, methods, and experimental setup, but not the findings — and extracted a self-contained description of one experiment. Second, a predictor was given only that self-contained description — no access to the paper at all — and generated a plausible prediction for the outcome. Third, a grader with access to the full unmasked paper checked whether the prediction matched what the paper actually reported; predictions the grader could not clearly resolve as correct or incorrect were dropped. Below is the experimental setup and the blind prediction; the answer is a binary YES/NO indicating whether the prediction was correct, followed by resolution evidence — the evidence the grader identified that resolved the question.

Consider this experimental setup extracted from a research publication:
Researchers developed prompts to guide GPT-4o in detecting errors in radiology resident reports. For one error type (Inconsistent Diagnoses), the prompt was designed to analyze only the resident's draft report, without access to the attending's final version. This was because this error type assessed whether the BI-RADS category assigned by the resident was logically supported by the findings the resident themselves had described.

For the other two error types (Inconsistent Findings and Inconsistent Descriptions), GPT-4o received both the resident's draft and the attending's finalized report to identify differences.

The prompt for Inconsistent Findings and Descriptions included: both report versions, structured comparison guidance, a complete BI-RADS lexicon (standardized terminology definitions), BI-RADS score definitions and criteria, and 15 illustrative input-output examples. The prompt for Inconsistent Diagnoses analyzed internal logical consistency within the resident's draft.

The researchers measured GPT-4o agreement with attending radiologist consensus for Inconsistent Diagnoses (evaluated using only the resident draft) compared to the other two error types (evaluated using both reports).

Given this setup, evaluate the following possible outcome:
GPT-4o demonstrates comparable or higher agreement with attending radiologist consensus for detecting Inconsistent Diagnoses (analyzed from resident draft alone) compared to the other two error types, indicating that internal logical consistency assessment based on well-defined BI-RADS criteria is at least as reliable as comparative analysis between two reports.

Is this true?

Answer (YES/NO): NO